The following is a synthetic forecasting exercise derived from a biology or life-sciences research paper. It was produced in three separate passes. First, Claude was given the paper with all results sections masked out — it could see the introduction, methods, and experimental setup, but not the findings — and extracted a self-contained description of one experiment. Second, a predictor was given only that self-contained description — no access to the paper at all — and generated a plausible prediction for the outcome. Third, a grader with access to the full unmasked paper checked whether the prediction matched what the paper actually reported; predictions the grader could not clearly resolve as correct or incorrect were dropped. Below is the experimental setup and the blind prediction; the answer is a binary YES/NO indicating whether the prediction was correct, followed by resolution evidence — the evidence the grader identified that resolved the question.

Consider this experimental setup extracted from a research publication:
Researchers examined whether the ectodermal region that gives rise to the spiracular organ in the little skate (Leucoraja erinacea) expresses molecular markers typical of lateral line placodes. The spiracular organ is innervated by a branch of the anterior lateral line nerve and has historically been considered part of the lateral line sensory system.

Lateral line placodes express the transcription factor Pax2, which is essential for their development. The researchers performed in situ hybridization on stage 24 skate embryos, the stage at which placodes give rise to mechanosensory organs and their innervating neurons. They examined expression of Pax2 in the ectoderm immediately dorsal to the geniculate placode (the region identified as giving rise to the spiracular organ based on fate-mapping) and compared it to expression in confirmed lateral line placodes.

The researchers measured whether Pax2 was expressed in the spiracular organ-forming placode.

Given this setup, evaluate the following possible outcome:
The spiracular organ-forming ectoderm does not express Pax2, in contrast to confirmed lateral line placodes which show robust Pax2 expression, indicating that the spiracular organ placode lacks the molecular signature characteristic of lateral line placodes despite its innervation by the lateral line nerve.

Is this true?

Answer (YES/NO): NO